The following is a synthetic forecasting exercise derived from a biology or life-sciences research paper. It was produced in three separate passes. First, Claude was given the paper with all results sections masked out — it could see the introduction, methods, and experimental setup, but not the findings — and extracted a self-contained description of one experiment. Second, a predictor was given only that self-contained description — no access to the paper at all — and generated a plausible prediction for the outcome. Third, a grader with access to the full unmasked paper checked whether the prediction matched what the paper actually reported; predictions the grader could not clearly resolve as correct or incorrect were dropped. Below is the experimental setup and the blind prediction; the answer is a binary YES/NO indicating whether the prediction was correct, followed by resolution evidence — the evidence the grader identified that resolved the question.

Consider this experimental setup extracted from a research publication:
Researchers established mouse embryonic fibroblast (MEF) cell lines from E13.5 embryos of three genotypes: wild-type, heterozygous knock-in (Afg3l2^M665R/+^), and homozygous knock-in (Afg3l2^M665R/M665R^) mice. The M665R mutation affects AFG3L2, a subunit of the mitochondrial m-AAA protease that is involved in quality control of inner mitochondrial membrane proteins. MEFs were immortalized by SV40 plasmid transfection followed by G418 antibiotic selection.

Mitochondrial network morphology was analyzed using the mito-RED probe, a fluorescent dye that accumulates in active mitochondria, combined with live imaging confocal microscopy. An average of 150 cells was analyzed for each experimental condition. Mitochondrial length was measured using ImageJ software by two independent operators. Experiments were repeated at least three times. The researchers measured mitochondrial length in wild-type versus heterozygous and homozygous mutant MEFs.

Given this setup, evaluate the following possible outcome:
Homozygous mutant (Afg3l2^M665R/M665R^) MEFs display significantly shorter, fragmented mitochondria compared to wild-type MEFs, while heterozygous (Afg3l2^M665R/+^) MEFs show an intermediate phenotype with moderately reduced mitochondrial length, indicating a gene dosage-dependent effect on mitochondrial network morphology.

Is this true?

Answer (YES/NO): YES